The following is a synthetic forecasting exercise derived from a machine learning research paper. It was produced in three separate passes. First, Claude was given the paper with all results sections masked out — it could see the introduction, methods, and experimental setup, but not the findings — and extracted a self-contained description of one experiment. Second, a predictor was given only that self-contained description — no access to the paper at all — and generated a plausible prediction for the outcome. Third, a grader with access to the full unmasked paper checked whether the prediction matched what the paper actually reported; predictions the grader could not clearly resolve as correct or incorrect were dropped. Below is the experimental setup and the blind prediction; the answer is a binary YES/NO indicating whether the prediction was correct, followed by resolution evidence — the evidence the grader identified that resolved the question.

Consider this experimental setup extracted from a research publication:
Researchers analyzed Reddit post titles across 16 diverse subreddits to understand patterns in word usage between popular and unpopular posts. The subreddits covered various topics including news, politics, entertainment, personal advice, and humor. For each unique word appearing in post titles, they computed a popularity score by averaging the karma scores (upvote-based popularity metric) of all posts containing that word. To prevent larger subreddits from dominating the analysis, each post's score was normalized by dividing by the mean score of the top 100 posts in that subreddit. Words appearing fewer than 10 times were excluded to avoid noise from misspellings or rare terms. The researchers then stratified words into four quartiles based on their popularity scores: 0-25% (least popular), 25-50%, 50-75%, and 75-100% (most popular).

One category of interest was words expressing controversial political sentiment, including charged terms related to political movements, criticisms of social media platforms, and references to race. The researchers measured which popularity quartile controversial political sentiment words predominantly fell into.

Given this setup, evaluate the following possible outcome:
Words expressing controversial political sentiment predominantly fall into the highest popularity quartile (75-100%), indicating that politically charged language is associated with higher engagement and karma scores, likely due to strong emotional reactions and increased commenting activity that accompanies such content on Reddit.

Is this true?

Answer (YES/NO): NO